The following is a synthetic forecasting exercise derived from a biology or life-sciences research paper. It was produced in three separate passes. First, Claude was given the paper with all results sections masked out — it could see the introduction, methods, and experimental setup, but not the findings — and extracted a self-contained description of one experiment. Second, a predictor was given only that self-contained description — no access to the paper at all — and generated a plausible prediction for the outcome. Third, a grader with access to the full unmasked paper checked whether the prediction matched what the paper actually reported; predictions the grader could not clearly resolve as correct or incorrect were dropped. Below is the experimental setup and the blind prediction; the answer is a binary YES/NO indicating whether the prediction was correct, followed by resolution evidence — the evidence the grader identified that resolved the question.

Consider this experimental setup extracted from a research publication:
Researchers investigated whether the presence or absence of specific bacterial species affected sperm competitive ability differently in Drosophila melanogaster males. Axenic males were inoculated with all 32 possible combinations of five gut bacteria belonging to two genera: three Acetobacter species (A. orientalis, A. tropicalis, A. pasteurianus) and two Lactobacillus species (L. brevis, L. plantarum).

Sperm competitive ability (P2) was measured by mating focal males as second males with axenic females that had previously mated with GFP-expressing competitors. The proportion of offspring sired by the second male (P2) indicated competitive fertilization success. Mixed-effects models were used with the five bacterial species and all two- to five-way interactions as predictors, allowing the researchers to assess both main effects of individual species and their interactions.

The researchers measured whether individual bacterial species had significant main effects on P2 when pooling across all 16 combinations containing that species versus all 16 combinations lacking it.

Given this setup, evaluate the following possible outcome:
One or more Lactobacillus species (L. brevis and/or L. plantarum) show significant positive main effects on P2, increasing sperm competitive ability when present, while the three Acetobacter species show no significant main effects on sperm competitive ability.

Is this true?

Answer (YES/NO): NO